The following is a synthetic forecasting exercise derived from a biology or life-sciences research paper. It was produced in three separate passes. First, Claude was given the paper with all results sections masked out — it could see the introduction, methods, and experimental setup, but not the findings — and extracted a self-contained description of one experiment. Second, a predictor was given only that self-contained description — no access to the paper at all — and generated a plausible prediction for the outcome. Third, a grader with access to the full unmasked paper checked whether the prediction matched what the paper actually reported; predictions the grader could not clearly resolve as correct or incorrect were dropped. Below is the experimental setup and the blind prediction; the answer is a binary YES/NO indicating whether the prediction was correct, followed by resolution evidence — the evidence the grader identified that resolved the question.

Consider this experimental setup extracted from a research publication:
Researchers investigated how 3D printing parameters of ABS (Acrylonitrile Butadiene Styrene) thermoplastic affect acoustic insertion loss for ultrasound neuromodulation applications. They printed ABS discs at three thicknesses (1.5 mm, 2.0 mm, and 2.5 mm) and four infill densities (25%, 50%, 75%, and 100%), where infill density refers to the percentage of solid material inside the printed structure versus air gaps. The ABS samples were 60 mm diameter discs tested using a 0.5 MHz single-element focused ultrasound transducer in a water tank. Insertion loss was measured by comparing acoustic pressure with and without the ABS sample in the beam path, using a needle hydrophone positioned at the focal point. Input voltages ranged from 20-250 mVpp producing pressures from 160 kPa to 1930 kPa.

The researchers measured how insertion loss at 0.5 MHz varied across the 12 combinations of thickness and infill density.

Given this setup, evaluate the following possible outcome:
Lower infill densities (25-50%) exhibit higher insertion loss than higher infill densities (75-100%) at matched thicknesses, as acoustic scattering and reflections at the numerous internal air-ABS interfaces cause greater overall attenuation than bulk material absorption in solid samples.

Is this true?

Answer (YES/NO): NO